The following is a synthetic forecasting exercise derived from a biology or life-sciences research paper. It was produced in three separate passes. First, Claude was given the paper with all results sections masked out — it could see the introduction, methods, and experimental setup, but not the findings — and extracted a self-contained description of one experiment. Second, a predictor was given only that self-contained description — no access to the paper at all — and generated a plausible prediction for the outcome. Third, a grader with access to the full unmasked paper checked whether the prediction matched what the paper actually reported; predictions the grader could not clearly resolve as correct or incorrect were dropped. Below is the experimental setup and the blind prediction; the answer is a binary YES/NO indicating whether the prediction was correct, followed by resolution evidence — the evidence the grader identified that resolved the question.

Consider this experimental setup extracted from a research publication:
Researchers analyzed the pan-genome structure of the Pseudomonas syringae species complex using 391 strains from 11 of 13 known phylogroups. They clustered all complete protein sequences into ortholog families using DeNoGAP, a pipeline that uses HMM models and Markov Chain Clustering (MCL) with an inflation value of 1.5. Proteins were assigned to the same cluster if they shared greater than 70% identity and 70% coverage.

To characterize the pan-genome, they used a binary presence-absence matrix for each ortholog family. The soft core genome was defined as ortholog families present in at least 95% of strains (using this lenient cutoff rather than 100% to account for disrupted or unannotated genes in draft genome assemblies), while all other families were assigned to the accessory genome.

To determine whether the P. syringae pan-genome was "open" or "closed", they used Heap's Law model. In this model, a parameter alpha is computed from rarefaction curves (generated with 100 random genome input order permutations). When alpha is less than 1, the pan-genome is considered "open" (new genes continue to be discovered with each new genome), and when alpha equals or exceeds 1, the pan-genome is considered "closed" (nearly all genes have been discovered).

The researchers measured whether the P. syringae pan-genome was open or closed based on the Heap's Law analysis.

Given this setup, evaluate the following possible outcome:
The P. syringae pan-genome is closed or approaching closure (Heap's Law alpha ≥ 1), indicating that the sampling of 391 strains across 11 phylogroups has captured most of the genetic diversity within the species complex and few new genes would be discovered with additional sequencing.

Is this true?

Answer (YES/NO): NO